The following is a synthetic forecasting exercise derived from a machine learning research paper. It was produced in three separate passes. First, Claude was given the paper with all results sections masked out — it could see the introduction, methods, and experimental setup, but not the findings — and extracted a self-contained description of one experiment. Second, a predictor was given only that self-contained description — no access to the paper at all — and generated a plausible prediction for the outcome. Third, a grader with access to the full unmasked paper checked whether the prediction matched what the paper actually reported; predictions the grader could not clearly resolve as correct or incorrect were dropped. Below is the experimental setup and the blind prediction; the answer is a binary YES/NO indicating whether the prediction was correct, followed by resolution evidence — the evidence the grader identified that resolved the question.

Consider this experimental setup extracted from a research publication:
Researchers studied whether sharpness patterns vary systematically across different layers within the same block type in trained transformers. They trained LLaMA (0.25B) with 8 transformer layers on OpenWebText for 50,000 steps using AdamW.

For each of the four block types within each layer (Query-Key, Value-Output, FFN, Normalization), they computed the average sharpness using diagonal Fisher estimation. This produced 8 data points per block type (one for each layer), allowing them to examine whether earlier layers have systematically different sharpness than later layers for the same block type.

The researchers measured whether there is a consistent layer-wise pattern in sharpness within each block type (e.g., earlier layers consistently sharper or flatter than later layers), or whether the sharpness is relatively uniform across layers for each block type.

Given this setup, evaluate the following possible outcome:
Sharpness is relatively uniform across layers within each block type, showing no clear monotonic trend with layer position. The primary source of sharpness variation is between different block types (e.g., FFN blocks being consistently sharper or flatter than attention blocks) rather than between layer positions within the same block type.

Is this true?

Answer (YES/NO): YES